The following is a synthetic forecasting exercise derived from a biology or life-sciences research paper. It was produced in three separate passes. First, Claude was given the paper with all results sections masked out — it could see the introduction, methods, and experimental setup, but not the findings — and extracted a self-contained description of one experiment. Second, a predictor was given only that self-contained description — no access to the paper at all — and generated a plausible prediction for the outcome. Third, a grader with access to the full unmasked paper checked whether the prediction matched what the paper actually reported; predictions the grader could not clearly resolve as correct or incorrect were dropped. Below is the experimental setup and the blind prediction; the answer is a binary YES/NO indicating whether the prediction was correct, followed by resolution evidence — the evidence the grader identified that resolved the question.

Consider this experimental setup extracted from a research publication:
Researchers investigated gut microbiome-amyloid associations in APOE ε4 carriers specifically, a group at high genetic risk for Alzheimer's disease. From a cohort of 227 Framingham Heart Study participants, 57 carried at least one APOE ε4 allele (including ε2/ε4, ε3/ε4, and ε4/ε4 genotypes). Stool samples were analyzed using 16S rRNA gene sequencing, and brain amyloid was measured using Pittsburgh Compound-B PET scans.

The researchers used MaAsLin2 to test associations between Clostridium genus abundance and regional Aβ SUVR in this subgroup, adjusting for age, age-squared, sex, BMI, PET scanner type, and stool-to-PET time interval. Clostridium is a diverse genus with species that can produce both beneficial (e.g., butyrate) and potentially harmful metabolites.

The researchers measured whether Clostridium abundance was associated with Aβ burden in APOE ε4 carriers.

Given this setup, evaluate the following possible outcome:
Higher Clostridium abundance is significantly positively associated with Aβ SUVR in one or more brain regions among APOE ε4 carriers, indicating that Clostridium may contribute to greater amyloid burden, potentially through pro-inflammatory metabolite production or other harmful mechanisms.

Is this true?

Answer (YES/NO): NO